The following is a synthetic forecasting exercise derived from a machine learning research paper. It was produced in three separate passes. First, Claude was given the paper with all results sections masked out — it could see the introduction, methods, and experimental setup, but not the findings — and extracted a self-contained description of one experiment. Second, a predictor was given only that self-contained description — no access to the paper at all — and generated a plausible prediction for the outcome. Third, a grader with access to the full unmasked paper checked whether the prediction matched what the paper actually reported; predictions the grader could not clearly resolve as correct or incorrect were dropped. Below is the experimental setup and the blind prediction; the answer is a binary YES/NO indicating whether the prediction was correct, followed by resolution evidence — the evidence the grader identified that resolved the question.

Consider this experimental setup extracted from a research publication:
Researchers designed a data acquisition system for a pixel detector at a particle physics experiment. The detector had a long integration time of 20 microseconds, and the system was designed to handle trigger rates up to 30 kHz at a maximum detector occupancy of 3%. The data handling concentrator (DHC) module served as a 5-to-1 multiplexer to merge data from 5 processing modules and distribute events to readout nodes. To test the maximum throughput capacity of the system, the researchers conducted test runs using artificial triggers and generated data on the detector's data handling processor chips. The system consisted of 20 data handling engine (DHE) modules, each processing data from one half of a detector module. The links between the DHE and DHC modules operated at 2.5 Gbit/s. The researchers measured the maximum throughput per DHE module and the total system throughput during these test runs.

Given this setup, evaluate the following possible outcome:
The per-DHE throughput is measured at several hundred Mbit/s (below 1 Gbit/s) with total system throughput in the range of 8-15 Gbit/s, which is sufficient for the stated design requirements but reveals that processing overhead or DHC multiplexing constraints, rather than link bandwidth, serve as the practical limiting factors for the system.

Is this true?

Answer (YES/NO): NO